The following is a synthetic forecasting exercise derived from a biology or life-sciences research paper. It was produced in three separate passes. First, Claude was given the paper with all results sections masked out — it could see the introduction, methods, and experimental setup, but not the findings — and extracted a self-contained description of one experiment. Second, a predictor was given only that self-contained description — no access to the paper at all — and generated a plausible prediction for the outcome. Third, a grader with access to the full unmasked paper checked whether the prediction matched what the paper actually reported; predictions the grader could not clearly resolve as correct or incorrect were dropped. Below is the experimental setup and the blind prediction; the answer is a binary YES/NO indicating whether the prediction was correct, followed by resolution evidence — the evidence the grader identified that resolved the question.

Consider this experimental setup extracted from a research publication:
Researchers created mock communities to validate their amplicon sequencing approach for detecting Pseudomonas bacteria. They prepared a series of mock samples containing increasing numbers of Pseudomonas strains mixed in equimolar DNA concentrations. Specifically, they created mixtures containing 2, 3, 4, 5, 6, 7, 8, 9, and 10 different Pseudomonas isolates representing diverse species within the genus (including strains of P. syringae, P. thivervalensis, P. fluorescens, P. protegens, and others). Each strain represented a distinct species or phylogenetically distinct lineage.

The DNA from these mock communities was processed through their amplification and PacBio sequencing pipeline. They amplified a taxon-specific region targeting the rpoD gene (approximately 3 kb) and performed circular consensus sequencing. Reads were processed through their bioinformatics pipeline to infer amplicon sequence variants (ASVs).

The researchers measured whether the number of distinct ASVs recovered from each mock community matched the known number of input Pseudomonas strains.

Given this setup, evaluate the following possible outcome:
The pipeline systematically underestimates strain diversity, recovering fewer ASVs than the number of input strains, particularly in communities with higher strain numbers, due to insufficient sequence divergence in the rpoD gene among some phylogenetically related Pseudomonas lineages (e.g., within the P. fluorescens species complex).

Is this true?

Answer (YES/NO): NO